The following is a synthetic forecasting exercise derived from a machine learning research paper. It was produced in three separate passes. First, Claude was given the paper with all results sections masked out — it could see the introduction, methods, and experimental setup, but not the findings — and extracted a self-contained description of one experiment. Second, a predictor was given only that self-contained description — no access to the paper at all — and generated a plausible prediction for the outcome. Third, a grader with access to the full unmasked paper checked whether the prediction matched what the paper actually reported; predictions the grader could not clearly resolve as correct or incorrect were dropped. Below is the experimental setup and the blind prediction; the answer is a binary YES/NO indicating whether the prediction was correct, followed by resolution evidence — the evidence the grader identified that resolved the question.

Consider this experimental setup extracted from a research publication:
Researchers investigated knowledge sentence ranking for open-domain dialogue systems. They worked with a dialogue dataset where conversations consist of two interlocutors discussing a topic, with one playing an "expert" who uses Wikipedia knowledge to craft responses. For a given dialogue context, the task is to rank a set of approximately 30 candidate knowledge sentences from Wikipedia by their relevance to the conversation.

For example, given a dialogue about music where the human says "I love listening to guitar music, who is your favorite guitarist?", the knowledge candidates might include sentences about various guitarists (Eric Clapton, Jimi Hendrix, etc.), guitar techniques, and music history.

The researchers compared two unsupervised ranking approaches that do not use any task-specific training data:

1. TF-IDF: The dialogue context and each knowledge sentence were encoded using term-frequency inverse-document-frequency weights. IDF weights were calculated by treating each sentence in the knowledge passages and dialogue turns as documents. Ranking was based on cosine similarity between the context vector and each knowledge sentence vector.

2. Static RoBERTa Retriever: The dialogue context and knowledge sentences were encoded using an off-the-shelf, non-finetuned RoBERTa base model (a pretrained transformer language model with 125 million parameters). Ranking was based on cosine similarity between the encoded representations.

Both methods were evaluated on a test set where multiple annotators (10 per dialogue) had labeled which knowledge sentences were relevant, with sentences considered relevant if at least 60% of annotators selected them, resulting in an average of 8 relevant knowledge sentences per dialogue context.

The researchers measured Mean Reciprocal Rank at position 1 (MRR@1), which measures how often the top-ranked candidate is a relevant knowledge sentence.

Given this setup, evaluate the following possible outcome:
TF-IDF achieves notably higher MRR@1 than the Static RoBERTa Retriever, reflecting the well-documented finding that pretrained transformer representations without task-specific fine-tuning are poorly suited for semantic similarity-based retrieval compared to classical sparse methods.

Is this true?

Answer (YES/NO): YES